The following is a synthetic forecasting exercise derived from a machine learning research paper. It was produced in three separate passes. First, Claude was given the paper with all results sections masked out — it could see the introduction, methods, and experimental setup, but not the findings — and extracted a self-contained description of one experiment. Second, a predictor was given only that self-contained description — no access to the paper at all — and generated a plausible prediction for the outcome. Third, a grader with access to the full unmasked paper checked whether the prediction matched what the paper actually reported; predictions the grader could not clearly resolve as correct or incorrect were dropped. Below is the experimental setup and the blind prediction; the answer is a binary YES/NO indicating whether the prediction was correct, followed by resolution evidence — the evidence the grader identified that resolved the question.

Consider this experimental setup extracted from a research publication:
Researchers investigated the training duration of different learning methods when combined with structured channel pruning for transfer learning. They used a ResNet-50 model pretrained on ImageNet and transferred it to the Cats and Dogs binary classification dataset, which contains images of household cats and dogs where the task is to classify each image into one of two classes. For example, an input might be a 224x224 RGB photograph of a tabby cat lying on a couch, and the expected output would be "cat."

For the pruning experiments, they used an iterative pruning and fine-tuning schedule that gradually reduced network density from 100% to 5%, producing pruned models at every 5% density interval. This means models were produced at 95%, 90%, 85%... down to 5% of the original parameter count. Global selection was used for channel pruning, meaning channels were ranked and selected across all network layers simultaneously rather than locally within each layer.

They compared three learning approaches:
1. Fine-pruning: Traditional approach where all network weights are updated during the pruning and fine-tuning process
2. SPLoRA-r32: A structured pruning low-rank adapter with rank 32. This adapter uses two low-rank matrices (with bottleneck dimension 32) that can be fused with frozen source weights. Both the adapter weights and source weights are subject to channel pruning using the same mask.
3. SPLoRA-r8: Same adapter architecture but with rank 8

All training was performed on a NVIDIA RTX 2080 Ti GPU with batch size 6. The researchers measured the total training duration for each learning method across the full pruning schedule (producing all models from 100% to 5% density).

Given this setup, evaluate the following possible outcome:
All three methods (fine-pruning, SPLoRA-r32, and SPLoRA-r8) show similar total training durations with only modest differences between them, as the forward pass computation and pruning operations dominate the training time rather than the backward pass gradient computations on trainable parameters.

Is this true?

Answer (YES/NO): YES